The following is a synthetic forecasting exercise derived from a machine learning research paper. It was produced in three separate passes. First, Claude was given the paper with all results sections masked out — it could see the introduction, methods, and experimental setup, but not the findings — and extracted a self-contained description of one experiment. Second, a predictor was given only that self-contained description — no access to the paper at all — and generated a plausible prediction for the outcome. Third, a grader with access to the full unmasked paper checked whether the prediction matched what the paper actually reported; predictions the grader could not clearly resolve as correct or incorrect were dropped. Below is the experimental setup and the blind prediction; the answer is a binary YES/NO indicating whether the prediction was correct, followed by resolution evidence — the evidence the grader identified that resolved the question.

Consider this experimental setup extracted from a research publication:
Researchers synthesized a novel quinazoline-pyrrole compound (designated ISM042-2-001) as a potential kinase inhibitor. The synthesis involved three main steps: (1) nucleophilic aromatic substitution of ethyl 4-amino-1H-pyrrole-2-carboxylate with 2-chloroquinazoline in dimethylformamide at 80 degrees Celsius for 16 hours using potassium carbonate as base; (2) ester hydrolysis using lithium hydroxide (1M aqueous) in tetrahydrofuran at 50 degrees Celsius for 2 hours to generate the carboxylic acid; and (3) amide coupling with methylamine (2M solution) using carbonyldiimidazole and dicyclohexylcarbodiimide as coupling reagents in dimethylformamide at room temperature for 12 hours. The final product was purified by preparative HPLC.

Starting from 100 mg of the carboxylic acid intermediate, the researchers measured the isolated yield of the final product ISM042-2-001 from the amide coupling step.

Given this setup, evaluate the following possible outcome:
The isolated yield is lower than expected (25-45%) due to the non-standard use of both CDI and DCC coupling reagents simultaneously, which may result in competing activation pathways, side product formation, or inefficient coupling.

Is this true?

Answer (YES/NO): YES